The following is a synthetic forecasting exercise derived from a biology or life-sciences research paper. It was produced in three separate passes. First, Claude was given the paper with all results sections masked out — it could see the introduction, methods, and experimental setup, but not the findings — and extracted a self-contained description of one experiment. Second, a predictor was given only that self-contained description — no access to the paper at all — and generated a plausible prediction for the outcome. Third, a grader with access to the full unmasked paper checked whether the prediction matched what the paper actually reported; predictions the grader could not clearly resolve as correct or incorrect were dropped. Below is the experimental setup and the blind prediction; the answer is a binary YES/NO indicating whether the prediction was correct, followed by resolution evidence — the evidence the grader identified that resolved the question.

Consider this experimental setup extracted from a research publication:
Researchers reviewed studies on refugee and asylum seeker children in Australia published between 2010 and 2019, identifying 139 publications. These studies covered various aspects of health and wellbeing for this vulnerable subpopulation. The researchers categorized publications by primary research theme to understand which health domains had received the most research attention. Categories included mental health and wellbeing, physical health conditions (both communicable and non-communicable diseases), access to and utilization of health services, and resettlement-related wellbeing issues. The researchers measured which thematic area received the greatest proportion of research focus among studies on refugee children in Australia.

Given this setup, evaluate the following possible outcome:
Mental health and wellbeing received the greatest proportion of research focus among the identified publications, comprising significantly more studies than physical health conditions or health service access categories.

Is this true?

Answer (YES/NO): YES